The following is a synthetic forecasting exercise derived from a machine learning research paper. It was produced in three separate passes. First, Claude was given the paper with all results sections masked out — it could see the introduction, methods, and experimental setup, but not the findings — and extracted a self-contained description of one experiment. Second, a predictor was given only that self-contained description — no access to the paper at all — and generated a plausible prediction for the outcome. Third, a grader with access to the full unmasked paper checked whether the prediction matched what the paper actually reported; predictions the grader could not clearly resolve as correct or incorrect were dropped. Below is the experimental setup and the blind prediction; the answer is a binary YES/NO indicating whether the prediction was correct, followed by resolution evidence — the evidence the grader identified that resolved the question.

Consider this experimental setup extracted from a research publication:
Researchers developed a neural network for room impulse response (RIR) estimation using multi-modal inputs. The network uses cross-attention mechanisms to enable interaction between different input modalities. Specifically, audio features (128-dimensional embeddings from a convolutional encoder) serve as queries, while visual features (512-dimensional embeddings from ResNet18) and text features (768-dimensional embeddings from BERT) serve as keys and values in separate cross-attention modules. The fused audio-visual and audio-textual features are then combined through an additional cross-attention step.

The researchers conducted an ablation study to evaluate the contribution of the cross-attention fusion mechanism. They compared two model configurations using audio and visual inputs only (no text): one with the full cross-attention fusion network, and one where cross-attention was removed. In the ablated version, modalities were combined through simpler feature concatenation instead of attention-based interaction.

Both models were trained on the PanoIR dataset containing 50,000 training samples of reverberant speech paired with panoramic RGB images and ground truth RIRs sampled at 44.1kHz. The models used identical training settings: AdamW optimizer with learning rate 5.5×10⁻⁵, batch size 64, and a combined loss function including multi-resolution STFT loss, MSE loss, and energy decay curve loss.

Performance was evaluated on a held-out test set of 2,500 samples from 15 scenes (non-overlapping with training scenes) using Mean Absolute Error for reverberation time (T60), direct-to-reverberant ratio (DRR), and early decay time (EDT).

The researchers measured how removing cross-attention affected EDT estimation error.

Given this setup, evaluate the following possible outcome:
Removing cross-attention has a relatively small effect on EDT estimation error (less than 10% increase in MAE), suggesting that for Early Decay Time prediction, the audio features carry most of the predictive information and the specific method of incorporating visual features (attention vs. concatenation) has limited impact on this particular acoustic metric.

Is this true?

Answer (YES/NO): NO